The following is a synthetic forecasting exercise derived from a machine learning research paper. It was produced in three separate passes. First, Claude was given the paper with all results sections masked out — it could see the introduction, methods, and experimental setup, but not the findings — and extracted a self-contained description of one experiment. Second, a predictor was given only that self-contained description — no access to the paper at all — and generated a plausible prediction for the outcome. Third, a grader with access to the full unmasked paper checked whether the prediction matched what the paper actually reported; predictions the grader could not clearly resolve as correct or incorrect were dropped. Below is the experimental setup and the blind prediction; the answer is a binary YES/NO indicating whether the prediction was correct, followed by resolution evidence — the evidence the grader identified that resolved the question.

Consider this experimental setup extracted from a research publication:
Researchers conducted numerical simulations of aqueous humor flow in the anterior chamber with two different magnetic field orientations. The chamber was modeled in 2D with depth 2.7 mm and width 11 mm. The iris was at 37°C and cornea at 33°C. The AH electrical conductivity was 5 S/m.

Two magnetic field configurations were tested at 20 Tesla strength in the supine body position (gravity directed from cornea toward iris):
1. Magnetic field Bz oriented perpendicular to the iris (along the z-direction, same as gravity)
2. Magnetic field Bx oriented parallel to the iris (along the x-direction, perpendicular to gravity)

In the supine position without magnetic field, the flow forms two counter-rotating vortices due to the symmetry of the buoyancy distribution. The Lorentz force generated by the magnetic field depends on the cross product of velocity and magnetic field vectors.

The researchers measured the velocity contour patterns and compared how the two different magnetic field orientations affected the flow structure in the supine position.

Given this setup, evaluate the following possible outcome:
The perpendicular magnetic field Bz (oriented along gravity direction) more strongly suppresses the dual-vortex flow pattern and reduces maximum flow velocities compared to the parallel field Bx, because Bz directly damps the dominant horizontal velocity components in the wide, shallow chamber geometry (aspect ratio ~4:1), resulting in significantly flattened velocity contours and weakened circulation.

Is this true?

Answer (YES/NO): NO